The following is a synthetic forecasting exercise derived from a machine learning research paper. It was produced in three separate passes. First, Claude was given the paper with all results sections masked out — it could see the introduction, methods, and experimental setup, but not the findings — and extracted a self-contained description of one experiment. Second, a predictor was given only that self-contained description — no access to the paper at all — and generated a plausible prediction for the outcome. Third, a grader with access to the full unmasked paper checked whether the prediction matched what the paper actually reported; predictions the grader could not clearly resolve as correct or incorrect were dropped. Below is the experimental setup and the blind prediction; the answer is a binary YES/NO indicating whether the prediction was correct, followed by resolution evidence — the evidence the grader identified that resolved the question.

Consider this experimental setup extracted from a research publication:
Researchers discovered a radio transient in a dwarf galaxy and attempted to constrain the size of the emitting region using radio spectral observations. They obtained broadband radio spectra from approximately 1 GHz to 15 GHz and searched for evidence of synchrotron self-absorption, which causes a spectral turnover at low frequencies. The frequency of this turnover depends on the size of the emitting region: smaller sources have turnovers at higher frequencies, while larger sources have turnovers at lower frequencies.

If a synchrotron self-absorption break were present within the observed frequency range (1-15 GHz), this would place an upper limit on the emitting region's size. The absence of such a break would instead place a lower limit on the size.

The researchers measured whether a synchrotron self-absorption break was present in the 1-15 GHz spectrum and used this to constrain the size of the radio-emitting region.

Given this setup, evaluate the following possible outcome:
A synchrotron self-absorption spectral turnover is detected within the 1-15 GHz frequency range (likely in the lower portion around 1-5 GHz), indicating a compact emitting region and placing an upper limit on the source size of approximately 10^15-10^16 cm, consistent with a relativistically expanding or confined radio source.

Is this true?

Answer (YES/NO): NO